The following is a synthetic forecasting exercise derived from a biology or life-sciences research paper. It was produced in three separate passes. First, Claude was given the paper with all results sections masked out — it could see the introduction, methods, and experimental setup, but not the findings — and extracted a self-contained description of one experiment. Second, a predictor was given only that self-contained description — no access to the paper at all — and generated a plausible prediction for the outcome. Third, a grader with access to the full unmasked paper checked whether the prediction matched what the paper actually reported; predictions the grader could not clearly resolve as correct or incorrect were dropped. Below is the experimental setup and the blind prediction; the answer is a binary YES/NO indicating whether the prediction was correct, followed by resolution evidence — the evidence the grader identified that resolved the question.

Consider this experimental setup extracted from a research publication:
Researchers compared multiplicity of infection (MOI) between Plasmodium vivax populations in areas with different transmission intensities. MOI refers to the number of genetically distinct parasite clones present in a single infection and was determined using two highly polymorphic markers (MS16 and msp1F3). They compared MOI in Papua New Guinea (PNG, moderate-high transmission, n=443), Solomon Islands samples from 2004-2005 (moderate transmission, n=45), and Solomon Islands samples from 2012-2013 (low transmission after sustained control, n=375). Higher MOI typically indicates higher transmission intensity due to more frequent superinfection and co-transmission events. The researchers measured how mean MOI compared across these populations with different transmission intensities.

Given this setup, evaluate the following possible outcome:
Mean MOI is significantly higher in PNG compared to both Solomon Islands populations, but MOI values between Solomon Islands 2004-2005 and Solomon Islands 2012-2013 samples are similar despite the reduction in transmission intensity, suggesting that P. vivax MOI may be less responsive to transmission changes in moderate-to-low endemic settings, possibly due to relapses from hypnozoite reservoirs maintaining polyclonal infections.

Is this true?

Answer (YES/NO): NO